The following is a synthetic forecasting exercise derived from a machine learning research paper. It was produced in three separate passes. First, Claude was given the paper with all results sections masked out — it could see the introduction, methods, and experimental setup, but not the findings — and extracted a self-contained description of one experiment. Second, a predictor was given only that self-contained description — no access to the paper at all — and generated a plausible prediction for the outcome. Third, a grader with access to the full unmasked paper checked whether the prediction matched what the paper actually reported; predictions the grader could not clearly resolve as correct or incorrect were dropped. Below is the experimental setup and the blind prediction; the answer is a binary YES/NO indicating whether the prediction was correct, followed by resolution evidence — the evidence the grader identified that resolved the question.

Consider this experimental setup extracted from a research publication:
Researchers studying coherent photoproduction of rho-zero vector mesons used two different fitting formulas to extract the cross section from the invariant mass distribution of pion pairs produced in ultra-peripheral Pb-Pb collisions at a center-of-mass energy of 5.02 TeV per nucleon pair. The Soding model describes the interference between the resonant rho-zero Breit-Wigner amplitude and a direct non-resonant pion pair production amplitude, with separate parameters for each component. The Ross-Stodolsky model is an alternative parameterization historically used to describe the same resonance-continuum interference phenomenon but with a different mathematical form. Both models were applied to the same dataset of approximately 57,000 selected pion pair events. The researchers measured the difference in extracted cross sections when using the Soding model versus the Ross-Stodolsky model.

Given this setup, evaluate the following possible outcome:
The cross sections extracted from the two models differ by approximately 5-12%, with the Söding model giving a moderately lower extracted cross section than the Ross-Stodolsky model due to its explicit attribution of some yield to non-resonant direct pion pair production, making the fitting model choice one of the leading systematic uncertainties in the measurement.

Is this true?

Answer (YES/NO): NO